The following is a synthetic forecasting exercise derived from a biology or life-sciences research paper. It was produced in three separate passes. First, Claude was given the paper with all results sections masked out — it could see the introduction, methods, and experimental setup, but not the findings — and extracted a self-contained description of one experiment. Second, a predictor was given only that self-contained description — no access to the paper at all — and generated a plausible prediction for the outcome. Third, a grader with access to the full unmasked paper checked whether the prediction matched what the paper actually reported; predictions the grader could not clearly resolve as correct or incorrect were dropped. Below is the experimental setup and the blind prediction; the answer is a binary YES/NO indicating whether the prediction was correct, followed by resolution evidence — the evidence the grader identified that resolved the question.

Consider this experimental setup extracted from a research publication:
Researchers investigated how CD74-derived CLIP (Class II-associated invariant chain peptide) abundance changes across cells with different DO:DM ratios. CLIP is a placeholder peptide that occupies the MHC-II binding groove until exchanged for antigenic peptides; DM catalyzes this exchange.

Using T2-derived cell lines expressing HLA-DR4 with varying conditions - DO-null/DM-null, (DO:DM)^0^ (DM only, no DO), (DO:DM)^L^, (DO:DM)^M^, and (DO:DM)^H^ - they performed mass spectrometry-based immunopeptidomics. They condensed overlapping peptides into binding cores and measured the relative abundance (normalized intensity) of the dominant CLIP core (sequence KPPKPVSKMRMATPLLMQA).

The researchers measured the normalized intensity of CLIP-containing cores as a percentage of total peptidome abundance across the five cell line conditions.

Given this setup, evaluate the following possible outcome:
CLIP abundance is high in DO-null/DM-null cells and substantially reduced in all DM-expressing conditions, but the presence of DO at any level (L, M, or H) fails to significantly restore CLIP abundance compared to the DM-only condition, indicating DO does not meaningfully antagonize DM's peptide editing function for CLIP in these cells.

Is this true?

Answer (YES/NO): NO